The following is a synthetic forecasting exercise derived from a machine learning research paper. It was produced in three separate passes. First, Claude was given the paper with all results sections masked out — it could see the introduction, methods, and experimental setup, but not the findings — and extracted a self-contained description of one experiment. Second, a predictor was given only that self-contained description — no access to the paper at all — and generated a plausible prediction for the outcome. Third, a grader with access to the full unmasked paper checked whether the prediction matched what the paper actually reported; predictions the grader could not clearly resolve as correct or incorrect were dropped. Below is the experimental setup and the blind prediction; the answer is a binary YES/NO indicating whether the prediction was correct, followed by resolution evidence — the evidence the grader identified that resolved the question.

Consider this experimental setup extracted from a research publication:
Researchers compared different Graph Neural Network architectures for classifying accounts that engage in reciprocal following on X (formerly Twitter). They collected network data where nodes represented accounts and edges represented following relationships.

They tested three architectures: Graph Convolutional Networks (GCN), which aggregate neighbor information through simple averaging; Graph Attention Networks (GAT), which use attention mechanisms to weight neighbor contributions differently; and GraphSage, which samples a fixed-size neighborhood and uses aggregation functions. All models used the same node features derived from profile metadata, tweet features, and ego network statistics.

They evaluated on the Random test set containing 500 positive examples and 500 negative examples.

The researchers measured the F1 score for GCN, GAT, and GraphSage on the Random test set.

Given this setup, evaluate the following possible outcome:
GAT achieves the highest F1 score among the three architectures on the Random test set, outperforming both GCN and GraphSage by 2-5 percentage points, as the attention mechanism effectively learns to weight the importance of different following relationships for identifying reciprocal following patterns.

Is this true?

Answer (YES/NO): NO